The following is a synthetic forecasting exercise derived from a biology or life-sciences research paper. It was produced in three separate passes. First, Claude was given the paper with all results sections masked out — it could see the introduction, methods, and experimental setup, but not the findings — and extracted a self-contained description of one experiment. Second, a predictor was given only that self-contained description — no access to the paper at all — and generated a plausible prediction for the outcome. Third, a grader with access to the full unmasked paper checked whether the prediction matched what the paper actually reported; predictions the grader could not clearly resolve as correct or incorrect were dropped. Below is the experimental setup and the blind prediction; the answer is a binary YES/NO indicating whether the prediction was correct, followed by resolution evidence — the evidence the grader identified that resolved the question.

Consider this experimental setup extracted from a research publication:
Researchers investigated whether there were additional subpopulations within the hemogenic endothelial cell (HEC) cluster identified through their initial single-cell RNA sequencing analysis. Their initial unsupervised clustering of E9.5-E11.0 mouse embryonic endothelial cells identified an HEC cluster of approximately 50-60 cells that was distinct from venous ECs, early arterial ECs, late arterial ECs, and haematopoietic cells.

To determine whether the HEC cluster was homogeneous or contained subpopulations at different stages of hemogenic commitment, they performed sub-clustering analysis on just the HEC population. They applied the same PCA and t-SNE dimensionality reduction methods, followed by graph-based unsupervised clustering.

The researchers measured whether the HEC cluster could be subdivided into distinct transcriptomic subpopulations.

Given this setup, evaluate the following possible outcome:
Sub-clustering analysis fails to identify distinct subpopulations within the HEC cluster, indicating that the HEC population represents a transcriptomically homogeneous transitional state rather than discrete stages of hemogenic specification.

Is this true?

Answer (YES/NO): YES